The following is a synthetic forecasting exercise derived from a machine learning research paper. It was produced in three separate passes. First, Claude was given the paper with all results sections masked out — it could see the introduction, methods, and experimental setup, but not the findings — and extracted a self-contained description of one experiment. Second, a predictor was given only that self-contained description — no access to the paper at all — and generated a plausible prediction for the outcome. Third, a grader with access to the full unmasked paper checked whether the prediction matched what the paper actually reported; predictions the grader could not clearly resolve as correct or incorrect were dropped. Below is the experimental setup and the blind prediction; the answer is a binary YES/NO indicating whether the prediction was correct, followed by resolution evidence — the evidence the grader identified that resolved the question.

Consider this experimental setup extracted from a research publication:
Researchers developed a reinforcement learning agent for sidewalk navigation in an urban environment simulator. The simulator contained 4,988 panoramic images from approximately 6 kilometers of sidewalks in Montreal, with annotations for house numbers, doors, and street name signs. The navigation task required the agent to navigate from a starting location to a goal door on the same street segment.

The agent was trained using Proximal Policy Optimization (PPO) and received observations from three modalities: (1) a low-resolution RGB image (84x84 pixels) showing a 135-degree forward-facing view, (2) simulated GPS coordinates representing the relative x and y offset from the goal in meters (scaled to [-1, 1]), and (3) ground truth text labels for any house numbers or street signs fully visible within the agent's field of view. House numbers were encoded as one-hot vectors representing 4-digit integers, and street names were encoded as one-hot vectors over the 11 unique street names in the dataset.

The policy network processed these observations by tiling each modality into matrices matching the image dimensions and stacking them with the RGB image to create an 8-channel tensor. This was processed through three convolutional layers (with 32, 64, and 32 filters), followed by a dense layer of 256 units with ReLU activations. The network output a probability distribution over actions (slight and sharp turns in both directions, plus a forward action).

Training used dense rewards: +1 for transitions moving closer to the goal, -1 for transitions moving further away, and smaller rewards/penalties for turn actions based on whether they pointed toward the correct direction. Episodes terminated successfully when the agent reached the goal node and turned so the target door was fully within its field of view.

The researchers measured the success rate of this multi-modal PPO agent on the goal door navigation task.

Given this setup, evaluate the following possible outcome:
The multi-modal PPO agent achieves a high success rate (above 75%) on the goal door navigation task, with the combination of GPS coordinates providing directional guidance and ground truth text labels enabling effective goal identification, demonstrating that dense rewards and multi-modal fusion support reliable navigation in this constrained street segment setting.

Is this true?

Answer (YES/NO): NO